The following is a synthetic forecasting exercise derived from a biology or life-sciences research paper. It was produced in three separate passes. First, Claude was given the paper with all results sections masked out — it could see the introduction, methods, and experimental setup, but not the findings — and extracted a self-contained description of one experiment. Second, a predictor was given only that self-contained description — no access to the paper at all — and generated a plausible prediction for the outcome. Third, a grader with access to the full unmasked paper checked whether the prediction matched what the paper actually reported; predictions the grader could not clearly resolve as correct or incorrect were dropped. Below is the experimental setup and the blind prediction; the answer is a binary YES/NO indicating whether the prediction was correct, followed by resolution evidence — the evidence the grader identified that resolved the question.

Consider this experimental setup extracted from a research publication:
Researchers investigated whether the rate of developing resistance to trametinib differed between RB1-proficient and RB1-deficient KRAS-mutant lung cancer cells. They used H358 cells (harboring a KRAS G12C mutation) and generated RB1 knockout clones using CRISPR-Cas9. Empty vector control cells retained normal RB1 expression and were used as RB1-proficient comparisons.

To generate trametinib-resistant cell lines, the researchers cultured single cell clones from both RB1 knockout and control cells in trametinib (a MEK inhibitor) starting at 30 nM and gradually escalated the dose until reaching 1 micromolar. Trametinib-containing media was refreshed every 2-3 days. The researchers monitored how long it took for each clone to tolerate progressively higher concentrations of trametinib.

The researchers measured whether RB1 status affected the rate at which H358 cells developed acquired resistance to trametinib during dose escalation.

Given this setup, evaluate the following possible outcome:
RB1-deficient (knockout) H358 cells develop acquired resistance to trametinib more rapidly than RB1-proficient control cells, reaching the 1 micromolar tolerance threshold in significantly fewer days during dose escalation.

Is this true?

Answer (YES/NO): NO